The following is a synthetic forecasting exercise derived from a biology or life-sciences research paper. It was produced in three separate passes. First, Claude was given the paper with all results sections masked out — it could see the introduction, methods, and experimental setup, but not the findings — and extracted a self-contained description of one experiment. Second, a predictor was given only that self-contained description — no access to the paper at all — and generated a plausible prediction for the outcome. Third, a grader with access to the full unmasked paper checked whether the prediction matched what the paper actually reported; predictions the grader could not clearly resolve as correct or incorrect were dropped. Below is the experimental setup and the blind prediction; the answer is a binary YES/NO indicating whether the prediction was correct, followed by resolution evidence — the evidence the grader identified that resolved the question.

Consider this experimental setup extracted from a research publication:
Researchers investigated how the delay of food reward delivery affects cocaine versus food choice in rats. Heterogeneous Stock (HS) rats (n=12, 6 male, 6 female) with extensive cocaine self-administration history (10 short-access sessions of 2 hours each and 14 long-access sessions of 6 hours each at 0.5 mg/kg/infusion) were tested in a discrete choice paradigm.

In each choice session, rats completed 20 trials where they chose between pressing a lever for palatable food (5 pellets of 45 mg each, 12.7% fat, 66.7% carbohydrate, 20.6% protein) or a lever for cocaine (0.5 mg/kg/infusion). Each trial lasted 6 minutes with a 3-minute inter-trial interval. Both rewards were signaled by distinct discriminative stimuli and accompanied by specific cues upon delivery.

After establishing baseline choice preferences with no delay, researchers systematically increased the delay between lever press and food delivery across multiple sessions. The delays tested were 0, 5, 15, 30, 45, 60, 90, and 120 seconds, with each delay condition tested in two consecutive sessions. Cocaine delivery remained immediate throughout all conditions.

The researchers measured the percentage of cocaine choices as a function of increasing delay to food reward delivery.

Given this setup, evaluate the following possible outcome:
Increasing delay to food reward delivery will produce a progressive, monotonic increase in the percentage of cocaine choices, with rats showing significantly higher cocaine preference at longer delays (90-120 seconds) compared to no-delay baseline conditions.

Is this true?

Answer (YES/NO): NO